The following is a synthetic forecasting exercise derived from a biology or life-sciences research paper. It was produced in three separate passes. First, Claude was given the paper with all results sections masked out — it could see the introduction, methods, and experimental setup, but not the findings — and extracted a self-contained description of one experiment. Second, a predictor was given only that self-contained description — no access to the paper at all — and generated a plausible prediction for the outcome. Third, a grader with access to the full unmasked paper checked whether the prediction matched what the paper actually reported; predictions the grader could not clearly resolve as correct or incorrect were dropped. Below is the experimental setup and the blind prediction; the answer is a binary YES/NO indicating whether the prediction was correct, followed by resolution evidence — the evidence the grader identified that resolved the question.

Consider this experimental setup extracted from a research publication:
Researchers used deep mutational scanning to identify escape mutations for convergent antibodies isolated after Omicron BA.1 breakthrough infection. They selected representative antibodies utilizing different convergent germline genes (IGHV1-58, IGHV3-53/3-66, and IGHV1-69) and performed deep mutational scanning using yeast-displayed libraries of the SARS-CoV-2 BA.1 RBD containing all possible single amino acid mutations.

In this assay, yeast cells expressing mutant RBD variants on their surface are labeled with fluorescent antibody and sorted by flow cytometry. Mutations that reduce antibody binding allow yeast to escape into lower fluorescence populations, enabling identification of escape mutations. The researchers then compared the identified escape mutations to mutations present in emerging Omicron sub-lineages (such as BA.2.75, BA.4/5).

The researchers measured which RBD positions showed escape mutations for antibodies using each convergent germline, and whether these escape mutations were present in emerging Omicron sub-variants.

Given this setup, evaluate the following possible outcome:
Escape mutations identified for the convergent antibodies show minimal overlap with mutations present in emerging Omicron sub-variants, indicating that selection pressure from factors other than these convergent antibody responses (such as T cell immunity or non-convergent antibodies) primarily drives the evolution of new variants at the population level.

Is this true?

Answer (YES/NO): NO